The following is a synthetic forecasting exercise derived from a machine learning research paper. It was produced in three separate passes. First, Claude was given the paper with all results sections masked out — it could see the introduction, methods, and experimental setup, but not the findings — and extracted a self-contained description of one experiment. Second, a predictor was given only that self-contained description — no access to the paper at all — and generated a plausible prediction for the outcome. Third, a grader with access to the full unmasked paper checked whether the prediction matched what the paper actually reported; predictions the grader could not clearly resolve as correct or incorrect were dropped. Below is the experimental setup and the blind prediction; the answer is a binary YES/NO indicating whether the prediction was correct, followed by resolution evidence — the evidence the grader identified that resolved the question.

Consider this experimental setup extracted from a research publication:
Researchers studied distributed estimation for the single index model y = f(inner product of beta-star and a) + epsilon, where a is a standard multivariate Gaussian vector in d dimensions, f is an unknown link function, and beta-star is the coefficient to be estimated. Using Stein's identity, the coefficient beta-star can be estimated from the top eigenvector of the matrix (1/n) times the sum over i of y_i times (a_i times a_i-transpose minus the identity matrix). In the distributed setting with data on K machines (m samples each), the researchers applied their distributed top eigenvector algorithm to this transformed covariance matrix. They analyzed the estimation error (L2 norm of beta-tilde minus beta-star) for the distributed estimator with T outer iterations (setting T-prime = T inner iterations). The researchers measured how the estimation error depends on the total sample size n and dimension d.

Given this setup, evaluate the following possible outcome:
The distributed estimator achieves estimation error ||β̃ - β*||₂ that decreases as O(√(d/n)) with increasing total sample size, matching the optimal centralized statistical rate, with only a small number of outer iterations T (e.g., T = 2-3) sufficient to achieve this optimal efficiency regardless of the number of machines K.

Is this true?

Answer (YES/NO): NO